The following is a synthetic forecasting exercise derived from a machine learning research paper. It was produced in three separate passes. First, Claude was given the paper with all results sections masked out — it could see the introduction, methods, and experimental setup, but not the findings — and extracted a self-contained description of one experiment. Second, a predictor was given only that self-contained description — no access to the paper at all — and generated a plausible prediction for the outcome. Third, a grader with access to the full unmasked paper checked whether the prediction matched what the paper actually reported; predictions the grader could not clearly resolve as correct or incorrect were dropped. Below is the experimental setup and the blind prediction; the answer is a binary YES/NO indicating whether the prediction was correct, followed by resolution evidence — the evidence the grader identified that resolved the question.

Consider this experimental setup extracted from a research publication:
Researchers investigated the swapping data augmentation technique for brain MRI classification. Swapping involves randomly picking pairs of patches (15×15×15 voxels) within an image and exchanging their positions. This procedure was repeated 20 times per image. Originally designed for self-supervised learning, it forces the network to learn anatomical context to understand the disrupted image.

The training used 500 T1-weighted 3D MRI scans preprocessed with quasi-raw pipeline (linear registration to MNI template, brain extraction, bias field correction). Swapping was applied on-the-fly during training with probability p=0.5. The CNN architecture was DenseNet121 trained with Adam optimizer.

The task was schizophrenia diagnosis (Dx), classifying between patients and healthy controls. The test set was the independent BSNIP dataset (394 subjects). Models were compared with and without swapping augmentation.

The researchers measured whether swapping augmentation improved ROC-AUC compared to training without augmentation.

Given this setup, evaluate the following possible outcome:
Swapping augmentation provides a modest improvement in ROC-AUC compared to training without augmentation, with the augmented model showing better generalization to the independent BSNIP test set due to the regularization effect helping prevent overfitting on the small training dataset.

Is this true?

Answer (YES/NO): NO